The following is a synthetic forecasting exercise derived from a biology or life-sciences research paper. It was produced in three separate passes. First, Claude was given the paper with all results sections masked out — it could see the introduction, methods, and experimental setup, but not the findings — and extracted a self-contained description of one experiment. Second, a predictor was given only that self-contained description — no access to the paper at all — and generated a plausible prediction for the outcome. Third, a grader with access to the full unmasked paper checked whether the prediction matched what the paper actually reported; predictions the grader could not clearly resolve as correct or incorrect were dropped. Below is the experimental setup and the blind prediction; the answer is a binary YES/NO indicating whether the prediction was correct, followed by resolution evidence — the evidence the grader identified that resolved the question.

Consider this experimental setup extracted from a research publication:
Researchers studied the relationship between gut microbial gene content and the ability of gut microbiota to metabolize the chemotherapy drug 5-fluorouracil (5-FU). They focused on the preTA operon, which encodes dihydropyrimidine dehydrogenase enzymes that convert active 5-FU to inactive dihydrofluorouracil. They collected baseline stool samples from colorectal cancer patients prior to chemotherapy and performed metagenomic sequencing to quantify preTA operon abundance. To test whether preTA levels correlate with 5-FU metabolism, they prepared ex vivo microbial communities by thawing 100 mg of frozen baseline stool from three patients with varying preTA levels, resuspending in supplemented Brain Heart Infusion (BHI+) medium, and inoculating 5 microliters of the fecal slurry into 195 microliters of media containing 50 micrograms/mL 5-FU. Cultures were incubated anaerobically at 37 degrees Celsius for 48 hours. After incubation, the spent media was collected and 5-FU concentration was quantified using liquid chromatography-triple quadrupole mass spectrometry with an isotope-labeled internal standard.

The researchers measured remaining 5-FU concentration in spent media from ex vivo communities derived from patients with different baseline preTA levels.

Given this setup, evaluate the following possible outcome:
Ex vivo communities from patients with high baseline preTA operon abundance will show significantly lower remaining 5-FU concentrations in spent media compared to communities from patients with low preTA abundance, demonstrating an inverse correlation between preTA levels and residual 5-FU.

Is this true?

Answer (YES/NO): YES